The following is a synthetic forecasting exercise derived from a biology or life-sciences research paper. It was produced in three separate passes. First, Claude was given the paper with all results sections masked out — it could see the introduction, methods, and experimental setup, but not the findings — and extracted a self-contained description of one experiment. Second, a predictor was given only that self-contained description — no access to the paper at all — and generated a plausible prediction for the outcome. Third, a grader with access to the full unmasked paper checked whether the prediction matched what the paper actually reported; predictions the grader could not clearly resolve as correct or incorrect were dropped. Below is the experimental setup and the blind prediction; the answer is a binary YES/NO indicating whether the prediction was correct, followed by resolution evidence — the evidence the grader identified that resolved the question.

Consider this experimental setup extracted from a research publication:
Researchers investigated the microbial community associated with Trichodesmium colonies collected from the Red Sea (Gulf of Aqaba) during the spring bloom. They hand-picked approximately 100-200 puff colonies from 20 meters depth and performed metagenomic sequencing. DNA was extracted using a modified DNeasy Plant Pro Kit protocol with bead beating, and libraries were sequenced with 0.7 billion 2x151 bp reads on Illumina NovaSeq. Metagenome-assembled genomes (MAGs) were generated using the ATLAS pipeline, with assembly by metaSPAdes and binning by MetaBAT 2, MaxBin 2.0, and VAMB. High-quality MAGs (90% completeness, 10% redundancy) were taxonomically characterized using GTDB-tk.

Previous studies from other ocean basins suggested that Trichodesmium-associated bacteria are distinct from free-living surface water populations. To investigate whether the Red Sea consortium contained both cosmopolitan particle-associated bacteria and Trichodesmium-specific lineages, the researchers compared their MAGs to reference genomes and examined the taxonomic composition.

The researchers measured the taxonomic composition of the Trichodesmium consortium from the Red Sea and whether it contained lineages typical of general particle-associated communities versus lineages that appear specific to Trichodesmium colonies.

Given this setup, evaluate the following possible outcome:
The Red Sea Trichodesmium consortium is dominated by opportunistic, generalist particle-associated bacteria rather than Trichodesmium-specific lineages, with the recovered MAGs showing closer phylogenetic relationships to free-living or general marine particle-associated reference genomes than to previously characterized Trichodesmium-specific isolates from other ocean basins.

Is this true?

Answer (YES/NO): NO